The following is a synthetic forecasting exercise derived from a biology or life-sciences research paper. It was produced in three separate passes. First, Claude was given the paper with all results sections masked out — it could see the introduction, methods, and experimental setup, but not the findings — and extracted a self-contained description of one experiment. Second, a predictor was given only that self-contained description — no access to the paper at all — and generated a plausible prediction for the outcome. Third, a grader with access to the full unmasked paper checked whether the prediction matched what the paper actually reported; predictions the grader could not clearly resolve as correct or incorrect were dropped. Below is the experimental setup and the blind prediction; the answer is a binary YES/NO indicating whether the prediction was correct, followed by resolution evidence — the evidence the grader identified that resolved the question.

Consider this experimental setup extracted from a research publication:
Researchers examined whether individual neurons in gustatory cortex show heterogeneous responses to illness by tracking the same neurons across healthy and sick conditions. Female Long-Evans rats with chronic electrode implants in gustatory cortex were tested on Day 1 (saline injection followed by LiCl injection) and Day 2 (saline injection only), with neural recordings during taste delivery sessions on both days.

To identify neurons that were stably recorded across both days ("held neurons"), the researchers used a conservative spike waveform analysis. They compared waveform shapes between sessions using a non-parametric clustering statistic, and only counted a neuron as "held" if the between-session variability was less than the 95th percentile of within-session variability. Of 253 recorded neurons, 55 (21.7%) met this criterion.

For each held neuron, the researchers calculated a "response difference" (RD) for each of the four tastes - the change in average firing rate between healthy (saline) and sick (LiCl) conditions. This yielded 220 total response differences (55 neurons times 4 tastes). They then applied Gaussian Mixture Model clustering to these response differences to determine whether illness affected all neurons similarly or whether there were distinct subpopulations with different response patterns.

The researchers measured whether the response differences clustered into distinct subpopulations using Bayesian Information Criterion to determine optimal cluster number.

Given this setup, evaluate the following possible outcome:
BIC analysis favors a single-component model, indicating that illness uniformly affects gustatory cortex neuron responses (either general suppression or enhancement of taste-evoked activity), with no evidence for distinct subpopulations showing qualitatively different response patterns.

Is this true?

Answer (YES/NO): NO